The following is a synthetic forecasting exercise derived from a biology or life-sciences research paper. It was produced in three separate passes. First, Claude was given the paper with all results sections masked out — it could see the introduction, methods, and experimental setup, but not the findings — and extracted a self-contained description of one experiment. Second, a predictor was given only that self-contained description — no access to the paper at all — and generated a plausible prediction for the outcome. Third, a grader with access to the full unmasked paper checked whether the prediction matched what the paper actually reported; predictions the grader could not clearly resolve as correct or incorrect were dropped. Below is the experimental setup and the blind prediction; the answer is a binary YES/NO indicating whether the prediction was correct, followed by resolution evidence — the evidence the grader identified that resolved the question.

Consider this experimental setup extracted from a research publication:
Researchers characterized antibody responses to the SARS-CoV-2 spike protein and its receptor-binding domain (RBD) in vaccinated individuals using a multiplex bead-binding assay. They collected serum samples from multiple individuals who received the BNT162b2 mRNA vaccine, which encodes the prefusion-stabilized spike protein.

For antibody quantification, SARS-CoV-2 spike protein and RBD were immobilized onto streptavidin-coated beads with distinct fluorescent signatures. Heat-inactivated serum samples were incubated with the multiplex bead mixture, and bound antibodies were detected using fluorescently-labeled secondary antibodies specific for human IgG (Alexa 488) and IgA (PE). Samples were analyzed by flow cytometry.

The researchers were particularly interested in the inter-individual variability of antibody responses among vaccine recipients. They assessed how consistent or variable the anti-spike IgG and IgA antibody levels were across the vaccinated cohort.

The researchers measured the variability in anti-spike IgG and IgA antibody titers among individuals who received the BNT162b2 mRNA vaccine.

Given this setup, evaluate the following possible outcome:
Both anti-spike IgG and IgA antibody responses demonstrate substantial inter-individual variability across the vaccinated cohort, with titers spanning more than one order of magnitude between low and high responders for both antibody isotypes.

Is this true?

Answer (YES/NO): NO